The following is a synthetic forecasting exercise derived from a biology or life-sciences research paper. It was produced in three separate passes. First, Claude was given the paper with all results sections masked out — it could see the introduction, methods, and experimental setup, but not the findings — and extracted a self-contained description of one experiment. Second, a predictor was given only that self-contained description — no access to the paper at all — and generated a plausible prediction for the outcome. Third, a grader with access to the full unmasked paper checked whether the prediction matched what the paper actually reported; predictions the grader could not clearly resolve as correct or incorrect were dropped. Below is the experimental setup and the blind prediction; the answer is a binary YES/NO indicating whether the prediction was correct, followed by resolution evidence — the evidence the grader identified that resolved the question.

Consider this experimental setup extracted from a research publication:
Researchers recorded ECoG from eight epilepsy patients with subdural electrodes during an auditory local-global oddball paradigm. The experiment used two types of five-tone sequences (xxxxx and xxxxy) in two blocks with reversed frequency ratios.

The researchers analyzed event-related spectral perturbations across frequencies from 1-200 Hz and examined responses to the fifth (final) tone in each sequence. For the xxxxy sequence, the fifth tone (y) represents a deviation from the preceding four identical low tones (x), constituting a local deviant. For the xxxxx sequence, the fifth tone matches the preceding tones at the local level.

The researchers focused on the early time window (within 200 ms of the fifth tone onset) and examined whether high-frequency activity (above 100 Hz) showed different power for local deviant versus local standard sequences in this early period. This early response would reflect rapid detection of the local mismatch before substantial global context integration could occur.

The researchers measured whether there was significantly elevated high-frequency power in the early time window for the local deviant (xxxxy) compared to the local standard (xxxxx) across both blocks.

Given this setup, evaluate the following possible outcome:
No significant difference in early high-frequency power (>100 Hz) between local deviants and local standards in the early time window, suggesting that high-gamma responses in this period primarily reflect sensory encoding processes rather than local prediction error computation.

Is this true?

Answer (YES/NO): NO